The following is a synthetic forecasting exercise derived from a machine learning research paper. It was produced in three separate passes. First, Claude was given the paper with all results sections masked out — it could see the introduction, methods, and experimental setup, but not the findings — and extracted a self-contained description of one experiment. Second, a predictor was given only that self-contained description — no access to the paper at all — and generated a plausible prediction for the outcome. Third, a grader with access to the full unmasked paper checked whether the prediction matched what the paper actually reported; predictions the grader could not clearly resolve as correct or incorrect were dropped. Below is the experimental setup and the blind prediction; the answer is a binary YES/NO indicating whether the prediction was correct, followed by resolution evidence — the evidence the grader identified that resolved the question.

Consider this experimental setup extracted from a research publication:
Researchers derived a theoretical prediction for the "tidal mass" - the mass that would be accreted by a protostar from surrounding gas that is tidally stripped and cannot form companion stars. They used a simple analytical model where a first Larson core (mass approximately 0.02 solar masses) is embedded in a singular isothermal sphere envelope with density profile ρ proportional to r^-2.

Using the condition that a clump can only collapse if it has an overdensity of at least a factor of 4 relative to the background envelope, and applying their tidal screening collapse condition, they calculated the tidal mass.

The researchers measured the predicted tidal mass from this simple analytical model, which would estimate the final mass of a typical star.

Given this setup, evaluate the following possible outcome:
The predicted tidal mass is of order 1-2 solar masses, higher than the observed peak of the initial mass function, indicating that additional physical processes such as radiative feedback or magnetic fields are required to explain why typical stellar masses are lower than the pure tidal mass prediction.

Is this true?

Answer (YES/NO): NO